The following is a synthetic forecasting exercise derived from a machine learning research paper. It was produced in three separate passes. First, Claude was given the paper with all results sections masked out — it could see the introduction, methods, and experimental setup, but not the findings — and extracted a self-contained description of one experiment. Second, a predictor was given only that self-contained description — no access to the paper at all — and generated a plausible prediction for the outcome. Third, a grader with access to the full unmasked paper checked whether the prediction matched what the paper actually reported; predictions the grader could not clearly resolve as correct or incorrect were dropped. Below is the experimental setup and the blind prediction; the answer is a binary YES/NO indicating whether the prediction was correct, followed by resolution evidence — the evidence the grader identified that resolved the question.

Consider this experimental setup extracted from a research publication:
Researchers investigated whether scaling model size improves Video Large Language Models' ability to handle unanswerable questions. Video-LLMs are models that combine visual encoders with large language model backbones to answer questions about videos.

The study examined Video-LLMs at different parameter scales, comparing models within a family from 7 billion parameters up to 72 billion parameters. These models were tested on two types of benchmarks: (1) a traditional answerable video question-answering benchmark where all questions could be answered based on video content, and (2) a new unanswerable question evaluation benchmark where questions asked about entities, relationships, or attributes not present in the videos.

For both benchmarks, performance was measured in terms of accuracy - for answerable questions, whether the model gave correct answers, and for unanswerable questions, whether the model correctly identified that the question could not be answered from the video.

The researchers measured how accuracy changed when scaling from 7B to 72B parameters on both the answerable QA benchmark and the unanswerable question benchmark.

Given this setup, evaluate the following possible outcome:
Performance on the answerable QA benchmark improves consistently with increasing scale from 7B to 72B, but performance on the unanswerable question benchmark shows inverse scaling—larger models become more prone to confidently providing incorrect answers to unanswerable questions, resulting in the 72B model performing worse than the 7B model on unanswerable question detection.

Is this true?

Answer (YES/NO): NO